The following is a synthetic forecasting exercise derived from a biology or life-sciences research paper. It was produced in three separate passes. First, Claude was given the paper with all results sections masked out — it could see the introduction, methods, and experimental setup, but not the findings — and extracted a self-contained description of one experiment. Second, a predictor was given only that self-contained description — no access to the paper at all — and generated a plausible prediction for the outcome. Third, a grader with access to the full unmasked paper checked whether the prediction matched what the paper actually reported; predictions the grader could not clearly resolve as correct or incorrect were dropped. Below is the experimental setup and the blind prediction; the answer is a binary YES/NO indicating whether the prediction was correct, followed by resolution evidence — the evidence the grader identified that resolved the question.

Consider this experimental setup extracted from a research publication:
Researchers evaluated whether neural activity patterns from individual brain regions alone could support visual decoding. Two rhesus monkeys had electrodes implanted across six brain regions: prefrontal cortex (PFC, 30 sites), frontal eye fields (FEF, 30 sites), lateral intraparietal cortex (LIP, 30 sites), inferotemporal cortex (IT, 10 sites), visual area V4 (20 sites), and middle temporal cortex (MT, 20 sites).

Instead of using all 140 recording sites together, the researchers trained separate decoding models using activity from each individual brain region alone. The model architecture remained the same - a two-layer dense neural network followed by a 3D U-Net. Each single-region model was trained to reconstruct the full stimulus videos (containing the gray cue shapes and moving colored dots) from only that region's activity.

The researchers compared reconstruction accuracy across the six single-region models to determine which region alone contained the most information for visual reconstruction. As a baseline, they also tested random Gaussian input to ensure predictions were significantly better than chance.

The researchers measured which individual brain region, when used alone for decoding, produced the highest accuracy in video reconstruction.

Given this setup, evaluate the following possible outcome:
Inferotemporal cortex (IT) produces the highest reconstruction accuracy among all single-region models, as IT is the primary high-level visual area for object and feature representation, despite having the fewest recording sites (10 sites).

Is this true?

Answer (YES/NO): NO